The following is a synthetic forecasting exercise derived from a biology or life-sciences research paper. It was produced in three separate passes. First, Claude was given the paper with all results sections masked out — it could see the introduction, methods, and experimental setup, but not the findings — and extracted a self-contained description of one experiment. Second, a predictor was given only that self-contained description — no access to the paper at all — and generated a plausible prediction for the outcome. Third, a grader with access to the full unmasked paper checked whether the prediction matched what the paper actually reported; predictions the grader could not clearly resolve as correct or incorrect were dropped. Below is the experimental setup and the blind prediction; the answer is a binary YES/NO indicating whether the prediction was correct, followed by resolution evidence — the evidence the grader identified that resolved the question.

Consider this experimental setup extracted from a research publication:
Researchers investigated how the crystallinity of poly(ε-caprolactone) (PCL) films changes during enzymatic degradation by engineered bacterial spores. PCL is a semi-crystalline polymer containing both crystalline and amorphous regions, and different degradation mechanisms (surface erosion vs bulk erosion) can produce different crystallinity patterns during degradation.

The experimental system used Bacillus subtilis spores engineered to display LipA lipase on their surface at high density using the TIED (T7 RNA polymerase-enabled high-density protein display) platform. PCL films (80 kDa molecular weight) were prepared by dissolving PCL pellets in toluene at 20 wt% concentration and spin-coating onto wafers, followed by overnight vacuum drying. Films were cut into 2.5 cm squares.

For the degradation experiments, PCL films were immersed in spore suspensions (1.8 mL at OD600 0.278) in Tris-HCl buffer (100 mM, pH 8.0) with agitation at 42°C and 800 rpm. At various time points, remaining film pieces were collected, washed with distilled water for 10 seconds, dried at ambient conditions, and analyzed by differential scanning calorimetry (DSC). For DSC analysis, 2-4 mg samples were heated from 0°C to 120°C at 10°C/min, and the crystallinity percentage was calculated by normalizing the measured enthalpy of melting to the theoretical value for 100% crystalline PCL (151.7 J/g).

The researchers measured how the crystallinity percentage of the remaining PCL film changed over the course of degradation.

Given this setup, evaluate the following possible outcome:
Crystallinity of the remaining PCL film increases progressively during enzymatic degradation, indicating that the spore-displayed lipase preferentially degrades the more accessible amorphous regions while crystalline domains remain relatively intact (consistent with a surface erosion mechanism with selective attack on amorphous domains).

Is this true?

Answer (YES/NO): NO